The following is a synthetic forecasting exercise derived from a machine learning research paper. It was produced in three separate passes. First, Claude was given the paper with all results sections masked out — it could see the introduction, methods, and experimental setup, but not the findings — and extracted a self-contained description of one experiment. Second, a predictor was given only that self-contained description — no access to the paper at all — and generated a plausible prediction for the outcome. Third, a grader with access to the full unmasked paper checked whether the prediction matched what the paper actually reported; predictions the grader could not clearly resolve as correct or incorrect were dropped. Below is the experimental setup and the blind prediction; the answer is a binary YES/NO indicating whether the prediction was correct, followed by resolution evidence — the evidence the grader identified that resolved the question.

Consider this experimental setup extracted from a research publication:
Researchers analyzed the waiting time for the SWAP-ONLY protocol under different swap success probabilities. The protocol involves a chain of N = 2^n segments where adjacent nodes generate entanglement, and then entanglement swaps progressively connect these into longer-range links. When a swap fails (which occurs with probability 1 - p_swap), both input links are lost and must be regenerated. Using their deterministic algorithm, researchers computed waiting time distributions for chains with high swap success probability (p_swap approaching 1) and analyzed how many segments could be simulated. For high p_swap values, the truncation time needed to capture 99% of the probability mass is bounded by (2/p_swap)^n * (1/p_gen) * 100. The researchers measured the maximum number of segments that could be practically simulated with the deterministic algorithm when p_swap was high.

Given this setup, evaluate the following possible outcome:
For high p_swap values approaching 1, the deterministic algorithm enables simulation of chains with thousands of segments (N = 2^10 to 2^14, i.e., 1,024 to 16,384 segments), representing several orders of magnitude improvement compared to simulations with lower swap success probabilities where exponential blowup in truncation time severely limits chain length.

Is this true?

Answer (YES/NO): YES